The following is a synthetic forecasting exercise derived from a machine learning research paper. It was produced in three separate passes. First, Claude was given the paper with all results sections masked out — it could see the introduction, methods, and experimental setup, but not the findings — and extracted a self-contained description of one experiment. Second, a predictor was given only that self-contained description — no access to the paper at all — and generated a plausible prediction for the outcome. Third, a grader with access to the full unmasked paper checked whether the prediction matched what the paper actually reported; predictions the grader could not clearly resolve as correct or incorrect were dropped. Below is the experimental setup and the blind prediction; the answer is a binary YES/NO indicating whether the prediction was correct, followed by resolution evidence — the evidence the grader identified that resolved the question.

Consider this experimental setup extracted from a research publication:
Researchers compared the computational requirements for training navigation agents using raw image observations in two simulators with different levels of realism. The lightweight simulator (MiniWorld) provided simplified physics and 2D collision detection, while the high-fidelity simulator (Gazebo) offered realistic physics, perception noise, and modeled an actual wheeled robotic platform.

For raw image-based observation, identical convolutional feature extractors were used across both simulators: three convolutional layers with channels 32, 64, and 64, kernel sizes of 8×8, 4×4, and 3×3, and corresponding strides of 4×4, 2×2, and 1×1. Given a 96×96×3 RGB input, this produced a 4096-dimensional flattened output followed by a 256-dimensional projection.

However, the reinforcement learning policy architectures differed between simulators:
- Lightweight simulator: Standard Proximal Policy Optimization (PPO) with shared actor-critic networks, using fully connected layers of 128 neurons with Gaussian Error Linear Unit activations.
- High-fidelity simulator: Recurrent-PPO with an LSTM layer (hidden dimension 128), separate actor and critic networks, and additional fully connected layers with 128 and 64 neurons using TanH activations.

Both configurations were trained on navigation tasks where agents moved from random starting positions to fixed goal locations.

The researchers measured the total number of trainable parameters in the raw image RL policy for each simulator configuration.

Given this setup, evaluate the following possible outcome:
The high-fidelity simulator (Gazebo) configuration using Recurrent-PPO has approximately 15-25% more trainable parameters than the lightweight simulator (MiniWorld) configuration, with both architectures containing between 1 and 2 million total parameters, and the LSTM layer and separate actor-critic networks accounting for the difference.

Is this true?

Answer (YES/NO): NO